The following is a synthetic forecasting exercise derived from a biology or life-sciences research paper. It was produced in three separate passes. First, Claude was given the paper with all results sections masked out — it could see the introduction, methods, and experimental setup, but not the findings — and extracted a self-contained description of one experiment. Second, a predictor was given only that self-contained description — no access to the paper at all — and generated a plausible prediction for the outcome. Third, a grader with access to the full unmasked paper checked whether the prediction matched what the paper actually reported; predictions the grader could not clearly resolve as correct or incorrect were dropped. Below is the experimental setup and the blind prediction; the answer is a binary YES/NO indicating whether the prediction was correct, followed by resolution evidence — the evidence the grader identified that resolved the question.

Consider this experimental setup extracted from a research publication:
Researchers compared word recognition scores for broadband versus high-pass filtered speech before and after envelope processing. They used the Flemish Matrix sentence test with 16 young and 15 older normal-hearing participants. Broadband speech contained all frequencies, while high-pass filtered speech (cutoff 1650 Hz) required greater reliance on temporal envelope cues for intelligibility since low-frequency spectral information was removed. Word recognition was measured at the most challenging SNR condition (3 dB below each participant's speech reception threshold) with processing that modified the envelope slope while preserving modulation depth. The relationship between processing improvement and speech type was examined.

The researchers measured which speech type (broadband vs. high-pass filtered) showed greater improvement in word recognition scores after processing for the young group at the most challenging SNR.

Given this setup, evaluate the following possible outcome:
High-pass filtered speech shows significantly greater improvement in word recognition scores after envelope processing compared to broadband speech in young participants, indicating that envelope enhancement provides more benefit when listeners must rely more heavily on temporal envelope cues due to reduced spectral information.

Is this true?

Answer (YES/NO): YES